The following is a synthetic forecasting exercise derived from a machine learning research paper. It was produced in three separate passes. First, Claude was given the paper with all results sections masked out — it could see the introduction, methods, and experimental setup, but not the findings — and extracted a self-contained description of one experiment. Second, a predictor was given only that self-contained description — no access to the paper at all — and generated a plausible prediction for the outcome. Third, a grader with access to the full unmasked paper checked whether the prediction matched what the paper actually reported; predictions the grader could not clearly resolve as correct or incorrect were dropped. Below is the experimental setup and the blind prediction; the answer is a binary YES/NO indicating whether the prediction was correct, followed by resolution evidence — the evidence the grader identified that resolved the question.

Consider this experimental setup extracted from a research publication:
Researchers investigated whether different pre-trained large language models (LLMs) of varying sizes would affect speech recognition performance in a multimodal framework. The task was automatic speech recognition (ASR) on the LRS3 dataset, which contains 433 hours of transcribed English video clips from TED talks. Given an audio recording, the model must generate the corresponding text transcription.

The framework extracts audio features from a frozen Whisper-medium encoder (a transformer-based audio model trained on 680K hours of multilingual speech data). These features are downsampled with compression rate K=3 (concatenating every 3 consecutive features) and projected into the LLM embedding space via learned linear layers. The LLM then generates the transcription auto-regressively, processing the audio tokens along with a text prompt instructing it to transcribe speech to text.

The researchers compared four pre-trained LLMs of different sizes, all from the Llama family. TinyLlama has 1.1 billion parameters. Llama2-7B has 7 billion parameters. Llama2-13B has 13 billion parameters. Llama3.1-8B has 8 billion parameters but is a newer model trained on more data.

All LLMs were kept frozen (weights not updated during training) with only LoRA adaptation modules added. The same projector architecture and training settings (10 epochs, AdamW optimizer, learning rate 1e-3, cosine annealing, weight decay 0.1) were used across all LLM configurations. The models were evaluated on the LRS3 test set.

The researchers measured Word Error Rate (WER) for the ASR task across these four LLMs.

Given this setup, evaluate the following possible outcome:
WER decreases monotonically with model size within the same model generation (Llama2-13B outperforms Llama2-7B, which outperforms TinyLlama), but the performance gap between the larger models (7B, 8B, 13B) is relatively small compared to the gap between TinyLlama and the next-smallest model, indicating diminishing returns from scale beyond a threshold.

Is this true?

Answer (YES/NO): NO